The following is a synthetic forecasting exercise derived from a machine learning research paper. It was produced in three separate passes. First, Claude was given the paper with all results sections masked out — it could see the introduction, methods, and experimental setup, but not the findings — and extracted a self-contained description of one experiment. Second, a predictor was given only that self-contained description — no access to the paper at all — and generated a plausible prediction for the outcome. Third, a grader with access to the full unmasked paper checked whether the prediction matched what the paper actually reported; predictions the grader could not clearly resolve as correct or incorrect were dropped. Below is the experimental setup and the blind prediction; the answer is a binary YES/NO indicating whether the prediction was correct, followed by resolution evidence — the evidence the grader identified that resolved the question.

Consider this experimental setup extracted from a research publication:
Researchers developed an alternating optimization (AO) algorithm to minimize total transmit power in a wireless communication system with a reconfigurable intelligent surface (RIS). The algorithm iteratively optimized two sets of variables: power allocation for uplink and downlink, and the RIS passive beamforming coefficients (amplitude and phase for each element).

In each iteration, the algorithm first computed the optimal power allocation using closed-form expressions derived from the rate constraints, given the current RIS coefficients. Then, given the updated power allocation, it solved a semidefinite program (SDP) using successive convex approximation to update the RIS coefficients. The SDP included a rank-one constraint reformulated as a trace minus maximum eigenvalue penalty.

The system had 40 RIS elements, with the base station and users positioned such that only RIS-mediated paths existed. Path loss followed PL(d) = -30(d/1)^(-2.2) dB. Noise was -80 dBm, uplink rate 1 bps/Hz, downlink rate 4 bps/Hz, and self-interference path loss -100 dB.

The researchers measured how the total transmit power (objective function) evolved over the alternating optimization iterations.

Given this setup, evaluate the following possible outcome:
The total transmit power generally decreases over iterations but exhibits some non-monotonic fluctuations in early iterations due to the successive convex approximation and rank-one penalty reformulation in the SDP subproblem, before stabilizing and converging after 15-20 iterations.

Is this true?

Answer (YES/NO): NO